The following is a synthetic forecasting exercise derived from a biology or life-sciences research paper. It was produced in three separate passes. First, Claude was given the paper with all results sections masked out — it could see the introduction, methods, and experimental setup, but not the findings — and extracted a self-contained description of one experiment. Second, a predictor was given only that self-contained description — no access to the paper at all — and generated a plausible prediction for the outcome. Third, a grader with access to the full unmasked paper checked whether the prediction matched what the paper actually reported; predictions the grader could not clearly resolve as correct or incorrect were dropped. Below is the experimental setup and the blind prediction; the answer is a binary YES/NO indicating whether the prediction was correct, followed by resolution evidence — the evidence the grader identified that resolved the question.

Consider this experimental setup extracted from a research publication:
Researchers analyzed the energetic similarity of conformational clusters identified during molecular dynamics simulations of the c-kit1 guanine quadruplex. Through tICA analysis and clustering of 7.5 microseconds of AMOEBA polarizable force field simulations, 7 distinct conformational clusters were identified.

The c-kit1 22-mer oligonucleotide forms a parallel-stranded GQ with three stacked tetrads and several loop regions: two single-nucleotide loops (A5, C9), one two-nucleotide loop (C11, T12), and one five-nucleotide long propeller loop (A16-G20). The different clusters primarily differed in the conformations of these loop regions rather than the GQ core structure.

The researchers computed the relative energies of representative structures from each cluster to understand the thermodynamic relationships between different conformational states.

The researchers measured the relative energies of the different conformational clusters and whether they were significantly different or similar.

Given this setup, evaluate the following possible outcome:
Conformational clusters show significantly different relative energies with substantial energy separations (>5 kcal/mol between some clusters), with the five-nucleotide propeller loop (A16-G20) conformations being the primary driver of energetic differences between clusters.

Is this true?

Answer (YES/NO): NO